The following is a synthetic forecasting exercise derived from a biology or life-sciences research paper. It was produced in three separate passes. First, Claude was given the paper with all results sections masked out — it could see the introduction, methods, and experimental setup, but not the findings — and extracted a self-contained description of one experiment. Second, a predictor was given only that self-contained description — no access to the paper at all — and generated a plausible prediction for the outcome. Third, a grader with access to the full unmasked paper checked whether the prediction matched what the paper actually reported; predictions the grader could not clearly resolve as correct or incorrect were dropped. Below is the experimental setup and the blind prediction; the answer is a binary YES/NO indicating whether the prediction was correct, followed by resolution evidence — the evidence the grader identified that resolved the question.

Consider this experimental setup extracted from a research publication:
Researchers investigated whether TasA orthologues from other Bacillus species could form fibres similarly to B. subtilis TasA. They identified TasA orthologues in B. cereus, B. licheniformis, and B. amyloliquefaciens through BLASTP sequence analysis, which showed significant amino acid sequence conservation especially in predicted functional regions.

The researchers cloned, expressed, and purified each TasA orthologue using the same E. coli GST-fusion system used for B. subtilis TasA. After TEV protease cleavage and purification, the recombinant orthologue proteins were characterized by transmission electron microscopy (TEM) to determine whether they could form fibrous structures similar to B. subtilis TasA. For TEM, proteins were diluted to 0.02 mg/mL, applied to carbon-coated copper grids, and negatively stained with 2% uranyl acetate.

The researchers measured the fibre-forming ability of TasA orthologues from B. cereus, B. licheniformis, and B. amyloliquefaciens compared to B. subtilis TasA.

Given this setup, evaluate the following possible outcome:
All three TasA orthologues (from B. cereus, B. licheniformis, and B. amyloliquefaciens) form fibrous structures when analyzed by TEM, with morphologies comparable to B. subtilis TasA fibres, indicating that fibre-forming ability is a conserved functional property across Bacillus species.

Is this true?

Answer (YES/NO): NO